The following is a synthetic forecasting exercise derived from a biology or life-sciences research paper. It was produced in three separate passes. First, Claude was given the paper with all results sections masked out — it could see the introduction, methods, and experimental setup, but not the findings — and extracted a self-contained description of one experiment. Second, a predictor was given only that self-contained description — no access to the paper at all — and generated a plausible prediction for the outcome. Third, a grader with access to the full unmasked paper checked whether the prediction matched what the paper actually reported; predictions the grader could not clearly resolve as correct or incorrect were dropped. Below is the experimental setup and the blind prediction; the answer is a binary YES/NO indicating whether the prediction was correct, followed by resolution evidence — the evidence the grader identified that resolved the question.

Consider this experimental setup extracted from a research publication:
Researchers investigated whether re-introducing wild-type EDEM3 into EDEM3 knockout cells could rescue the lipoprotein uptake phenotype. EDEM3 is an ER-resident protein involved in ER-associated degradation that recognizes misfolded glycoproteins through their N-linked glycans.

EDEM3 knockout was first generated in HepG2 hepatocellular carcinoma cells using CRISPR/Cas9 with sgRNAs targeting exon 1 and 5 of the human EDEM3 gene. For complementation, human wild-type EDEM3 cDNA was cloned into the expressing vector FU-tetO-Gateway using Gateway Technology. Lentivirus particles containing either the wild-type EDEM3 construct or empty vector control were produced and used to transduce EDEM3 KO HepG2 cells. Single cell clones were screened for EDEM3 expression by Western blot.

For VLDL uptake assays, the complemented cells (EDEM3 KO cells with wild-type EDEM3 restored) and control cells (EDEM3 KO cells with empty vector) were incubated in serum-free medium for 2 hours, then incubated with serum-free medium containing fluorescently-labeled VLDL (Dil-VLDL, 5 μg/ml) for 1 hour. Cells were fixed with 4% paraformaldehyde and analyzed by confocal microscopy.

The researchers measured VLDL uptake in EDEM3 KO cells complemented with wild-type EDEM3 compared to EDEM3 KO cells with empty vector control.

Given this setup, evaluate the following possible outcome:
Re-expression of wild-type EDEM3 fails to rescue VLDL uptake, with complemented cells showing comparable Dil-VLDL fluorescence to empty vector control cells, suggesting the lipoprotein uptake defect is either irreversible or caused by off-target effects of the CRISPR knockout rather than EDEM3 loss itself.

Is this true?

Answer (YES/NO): NO